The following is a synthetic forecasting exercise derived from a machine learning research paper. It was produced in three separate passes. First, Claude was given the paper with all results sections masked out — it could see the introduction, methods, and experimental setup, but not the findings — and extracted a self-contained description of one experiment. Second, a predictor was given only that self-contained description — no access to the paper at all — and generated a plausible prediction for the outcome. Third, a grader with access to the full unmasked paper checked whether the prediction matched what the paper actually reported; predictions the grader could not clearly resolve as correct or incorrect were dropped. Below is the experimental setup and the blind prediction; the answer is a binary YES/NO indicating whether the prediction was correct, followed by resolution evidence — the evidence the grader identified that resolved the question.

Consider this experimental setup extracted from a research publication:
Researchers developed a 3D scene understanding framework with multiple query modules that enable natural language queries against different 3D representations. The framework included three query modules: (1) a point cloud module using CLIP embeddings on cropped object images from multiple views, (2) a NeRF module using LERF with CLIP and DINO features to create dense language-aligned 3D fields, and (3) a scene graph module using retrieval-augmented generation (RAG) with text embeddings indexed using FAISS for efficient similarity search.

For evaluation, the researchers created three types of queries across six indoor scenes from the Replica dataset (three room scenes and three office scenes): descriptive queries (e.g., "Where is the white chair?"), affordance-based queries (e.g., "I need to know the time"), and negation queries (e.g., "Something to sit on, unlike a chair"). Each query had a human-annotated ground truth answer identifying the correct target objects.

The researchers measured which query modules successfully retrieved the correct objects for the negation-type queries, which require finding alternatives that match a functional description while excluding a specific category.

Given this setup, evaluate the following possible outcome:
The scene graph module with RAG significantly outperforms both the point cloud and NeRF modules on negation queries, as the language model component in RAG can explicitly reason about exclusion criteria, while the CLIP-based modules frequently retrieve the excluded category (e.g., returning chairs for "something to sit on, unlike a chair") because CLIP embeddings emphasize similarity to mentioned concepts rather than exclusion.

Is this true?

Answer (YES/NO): YES